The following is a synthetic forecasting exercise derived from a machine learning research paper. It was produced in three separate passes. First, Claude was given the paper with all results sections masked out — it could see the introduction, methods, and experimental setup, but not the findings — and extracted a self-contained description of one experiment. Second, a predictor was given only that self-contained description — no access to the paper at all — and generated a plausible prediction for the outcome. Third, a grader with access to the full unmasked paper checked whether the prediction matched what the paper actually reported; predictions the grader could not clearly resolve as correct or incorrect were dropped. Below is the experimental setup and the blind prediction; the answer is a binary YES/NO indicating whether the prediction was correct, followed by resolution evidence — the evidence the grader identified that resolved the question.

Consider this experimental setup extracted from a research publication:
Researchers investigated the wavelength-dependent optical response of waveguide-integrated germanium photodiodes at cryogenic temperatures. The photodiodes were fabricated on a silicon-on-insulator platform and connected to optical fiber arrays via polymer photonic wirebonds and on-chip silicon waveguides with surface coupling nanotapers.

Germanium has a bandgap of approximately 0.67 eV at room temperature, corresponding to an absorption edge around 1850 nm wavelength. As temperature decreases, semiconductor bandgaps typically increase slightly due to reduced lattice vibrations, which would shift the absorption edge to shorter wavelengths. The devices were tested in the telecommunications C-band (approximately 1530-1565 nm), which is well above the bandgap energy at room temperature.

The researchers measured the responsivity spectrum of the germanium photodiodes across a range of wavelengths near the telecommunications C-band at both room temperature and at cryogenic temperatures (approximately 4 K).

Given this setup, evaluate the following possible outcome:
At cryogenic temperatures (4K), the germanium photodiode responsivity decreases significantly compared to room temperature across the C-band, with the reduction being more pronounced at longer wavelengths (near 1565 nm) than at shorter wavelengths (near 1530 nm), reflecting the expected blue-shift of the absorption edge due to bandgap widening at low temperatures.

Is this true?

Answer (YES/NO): YES